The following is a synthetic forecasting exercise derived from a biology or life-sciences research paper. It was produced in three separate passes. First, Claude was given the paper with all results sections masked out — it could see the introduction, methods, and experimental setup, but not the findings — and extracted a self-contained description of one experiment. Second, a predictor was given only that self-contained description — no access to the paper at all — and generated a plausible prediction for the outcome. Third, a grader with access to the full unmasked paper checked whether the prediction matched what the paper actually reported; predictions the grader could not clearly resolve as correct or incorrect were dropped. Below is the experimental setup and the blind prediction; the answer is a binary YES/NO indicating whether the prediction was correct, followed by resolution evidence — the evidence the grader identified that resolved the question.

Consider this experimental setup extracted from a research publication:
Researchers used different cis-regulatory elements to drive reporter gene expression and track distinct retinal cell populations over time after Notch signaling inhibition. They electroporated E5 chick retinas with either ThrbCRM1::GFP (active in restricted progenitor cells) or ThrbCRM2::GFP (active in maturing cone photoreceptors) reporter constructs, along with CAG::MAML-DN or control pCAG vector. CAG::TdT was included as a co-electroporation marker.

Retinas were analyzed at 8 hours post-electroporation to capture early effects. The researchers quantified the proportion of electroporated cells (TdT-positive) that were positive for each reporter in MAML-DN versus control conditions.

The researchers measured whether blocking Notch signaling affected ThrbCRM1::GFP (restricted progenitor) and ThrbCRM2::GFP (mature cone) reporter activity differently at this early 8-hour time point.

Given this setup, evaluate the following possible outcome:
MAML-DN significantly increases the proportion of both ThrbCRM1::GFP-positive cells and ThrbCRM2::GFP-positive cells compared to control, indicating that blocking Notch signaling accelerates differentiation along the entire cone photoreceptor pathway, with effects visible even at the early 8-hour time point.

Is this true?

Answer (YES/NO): NO